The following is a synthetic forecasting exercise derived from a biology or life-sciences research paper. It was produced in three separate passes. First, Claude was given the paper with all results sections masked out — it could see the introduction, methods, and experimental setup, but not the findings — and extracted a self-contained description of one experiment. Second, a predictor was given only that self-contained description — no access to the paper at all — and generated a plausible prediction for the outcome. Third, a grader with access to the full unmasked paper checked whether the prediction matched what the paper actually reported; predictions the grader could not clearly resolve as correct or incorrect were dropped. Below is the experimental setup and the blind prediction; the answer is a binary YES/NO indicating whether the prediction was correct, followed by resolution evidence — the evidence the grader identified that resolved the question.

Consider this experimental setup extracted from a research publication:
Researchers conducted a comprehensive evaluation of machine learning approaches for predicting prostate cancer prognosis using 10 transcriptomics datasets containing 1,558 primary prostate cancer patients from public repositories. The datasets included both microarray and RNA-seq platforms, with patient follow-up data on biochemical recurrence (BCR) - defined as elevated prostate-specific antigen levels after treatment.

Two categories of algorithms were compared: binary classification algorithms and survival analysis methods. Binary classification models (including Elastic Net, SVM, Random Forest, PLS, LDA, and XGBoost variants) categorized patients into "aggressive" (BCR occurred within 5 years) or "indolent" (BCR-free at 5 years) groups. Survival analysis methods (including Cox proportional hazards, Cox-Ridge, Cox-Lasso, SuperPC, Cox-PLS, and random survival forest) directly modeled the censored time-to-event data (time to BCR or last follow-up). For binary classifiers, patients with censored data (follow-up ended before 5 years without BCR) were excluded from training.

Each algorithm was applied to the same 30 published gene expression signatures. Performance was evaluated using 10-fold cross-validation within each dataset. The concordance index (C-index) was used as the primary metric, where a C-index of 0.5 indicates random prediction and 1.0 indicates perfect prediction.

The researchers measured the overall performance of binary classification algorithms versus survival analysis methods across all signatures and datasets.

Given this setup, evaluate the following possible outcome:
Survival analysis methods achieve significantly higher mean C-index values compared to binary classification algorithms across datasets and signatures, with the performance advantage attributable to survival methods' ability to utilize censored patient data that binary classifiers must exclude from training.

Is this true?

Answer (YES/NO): NO